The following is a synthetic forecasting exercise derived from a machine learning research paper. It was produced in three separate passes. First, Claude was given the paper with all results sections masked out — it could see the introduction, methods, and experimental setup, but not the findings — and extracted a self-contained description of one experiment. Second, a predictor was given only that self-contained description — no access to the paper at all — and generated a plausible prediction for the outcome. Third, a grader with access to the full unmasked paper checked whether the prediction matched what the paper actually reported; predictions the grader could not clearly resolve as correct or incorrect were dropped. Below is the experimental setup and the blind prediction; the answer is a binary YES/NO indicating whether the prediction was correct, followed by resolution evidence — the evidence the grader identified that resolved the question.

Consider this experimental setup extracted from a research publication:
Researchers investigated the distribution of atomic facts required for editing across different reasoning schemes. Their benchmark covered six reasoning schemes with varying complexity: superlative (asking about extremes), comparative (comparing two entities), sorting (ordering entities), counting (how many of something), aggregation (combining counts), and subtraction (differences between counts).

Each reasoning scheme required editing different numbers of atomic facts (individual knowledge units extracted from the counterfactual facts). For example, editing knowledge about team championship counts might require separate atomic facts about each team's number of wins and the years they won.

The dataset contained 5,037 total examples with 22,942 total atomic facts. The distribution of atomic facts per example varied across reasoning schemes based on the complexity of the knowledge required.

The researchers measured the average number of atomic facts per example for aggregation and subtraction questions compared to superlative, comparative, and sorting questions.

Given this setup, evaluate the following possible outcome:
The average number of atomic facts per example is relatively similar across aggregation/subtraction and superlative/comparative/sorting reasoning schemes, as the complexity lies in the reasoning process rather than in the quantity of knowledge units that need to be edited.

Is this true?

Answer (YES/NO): NO